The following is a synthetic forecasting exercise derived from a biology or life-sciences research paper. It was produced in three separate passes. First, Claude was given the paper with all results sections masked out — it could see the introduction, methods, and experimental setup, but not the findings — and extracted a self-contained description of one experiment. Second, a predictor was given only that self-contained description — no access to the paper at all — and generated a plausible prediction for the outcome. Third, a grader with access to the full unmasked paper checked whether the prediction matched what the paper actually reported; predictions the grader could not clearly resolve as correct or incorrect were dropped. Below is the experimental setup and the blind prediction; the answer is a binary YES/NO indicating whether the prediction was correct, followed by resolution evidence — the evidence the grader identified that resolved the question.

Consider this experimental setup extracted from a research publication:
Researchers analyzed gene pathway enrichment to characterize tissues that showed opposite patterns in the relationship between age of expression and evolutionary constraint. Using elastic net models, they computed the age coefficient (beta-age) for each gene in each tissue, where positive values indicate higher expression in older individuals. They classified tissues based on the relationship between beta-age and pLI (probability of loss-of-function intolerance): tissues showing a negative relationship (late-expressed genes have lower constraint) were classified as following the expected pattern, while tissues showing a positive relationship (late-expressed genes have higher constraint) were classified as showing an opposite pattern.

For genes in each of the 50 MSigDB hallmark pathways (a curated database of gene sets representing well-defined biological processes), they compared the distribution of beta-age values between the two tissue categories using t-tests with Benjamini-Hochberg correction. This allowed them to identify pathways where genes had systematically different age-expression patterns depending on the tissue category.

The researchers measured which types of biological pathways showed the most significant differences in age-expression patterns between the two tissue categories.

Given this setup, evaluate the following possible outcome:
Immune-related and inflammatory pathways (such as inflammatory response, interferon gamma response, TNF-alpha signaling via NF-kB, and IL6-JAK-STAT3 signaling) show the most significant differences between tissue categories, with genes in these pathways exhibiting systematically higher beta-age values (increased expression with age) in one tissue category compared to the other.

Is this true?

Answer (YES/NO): NO